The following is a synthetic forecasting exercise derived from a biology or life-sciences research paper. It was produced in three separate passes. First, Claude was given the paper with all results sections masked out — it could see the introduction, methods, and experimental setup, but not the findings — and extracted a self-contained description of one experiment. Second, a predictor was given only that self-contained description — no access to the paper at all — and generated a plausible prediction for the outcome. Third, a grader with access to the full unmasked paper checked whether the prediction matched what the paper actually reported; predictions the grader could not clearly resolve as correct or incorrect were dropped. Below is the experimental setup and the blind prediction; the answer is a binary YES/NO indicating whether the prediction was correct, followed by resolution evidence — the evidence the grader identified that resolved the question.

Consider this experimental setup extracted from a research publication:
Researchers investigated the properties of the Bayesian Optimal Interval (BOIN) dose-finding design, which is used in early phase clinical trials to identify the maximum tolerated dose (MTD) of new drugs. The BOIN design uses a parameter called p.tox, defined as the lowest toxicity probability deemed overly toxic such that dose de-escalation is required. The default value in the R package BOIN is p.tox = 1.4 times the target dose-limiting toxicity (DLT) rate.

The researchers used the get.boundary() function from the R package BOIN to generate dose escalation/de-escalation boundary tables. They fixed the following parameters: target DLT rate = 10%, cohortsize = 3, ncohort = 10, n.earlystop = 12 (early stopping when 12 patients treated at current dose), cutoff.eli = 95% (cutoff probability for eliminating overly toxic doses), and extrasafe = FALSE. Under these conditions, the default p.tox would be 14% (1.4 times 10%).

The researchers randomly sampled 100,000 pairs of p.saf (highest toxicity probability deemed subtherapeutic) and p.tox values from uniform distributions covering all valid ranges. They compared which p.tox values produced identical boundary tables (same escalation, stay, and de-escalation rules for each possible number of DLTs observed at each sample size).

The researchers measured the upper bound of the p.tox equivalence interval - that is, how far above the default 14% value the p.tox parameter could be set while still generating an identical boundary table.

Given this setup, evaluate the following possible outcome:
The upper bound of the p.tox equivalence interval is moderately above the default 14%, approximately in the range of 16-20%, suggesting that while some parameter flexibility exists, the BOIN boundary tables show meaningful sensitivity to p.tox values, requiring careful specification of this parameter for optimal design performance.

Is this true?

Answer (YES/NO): NO